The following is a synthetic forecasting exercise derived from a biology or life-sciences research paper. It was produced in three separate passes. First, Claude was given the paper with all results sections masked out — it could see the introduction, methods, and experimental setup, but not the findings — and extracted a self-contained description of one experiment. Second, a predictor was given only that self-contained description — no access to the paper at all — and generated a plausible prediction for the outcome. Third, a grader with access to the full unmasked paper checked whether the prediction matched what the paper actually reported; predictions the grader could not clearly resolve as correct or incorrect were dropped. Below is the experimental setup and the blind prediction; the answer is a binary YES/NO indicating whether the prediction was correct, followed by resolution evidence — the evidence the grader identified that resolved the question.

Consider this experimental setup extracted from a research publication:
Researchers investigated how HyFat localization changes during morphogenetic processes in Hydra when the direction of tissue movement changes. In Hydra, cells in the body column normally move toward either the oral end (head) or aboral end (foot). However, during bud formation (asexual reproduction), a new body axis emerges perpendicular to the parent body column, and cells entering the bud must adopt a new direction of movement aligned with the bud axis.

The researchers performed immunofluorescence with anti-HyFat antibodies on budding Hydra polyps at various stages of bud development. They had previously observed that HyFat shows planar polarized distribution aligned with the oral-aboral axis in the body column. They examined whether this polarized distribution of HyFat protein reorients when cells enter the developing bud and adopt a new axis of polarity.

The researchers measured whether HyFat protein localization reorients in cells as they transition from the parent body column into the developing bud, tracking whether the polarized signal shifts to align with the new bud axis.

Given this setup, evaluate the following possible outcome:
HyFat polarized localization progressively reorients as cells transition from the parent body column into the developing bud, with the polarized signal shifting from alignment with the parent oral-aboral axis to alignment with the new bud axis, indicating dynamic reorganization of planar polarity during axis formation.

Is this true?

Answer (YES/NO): YES